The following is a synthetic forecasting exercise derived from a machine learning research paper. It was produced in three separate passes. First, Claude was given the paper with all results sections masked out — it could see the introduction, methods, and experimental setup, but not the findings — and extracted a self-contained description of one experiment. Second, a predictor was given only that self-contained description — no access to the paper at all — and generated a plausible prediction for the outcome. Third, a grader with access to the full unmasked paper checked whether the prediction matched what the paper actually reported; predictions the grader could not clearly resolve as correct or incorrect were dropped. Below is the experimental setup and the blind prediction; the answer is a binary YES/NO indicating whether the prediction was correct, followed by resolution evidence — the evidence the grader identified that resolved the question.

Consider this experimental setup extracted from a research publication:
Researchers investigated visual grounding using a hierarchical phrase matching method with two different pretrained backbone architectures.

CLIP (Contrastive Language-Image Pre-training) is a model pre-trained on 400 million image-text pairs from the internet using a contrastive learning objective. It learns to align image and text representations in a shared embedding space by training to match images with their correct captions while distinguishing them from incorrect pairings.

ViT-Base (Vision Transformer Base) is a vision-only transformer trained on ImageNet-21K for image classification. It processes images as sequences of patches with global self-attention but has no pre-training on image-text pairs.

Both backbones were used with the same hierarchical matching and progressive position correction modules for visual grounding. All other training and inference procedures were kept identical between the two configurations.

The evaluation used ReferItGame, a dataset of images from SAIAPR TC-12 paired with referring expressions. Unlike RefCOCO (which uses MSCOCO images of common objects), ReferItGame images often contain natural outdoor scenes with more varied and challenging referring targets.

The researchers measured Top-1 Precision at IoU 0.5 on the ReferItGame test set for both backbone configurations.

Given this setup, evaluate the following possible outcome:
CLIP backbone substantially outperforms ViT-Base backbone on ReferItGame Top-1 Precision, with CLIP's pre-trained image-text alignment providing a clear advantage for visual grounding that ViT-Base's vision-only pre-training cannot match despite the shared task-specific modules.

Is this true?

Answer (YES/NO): NO